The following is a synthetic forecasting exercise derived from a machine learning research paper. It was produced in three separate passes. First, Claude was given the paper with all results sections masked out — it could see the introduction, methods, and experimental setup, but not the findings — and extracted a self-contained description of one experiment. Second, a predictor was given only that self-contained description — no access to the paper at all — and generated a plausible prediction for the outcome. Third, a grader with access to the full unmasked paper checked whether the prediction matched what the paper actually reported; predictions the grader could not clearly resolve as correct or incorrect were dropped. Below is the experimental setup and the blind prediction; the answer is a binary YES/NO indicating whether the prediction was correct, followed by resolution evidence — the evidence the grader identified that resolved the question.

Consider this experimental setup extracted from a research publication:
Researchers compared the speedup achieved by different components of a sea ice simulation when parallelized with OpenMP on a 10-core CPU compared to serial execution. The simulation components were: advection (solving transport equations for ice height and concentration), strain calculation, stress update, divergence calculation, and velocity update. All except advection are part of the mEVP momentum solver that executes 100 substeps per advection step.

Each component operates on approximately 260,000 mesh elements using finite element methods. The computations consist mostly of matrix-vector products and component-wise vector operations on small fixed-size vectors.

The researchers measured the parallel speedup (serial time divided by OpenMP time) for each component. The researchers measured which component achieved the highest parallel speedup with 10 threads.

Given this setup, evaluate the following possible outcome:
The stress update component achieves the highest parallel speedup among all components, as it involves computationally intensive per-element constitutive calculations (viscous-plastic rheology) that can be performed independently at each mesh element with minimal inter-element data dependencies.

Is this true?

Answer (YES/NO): NO